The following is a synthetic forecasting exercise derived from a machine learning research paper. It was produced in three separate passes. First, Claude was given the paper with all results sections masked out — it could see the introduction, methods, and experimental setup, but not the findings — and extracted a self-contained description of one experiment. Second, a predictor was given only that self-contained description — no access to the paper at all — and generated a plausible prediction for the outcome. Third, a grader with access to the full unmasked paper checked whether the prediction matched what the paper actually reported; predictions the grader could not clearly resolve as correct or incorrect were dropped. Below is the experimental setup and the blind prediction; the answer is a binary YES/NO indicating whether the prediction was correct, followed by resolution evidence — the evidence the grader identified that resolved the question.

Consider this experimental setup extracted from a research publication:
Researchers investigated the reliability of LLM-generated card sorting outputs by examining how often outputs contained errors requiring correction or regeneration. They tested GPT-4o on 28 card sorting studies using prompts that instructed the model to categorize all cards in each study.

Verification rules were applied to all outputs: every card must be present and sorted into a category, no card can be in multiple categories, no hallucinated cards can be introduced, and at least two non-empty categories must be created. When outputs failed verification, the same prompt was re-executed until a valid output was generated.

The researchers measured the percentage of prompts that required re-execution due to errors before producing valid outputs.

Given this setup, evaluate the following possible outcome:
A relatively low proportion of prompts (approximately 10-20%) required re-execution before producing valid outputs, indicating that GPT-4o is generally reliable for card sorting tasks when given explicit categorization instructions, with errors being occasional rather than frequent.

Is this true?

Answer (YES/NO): YES